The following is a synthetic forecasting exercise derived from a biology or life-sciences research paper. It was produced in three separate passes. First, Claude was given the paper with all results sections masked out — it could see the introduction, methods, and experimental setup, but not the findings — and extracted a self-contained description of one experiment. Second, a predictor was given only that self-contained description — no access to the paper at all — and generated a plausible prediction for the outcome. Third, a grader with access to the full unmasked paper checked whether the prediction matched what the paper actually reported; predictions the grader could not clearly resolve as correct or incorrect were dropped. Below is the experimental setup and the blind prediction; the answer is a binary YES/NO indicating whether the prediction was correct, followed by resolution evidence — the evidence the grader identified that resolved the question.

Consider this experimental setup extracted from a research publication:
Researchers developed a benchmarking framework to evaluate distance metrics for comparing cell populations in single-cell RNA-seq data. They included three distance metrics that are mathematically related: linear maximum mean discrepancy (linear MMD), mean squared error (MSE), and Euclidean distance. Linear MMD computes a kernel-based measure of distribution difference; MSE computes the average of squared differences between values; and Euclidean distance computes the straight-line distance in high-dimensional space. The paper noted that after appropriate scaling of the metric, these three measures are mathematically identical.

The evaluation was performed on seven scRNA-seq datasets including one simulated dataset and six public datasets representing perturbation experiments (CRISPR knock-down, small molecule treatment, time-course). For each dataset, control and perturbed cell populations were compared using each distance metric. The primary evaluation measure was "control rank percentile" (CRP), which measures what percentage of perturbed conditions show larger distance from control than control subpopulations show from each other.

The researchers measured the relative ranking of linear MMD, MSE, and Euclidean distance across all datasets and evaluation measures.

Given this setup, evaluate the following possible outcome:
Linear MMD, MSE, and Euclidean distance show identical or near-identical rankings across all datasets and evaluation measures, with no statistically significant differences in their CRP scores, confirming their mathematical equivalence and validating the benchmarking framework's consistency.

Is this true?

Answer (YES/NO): NO